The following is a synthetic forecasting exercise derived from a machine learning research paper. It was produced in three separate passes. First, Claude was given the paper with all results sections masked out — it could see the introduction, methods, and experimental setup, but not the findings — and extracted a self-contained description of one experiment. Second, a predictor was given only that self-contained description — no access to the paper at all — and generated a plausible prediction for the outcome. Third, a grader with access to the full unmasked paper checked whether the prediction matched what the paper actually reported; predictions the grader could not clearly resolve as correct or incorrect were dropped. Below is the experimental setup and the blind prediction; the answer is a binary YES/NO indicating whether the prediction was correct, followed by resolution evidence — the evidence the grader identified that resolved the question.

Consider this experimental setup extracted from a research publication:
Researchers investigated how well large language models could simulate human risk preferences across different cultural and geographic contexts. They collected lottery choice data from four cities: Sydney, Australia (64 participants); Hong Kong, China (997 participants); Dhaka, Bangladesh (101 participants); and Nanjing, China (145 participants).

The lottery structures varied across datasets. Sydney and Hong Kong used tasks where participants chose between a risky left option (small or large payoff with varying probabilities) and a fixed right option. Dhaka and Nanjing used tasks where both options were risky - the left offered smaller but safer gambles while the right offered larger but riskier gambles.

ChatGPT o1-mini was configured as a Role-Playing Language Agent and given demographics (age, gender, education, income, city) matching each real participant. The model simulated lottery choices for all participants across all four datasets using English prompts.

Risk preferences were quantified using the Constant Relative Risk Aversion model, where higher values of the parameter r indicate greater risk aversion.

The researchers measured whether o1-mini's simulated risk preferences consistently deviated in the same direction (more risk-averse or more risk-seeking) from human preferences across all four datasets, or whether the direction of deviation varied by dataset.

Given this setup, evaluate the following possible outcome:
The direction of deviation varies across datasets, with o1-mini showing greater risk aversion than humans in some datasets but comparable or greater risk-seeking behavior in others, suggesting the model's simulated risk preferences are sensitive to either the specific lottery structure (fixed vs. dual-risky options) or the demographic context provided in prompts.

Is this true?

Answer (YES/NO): YES